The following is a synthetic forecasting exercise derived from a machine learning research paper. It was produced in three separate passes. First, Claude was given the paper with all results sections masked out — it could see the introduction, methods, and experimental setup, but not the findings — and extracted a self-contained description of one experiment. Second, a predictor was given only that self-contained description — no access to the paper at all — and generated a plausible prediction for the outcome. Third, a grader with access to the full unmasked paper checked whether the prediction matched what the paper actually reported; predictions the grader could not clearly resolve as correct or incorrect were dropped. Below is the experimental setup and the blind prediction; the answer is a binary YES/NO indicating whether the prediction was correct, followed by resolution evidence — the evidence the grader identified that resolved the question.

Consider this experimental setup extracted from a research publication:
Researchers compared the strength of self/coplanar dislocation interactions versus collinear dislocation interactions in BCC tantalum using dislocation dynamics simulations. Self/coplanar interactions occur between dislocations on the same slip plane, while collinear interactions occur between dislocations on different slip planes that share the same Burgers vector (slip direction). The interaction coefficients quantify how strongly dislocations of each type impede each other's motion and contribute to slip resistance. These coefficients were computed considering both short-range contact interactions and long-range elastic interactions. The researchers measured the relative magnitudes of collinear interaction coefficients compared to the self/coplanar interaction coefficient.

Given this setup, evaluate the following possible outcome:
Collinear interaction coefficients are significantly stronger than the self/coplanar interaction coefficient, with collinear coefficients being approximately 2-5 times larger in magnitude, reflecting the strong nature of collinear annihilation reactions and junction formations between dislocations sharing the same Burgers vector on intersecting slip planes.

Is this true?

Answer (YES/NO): NO